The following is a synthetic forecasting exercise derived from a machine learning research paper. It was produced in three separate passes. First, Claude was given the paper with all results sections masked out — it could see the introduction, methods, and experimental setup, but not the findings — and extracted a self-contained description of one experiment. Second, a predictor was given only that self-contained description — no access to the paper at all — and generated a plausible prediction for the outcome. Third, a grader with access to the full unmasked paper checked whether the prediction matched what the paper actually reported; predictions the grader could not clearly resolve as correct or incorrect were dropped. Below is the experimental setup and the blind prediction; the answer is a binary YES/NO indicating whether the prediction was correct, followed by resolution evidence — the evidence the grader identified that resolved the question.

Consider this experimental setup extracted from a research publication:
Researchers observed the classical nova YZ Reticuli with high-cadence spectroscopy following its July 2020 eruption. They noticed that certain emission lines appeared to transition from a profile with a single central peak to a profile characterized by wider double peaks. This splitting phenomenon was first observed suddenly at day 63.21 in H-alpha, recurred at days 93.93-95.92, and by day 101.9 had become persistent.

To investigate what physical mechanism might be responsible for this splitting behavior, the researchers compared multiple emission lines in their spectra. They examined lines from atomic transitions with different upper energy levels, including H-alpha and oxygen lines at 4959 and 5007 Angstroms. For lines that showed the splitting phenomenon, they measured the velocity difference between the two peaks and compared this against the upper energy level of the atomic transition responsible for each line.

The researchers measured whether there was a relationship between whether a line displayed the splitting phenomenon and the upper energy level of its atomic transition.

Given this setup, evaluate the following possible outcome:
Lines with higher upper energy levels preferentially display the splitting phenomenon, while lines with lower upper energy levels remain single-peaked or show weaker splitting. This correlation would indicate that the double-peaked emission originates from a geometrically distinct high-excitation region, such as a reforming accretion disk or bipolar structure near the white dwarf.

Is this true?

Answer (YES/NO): NO